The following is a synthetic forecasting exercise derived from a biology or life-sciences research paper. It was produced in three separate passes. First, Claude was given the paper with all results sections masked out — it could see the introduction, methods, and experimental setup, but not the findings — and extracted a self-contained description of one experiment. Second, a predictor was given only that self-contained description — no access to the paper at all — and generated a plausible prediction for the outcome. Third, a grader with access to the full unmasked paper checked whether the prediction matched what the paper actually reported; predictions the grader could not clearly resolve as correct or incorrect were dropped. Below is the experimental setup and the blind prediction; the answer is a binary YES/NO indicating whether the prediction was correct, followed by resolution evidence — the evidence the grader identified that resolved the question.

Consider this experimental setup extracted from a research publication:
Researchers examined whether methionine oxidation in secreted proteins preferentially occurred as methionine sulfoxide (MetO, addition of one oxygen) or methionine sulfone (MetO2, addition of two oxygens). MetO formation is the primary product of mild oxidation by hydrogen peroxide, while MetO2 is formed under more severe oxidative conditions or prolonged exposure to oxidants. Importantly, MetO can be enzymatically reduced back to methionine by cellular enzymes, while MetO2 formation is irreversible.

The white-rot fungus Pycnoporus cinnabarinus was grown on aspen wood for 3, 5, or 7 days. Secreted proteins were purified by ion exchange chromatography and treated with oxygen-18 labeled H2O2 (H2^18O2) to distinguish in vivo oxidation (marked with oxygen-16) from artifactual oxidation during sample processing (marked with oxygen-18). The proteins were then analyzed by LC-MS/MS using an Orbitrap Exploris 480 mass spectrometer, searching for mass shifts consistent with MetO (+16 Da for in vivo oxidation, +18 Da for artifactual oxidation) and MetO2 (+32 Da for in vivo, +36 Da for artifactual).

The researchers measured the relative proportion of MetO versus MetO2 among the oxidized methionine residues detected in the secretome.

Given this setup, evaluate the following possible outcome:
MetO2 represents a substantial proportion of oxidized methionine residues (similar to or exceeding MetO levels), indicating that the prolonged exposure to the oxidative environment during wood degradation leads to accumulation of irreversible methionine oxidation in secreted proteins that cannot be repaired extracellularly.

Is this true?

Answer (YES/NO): NO